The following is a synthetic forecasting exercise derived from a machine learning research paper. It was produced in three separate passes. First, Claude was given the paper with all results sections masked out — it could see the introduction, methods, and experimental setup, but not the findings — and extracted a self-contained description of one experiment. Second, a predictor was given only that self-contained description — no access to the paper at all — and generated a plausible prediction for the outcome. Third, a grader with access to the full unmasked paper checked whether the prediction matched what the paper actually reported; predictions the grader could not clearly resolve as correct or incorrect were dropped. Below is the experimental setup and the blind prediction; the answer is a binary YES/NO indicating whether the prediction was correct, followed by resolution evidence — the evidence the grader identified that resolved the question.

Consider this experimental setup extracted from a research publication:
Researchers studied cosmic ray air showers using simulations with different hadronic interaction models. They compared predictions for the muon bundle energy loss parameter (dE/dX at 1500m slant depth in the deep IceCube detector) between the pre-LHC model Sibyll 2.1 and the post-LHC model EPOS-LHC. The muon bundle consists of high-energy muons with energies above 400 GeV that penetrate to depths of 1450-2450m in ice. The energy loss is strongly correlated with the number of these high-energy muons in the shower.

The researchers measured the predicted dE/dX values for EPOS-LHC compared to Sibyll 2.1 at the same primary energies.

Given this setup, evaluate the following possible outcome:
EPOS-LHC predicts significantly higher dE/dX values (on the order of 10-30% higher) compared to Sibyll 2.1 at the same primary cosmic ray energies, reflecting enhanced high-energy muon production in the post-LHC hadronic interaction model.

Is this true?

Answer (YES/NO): NO